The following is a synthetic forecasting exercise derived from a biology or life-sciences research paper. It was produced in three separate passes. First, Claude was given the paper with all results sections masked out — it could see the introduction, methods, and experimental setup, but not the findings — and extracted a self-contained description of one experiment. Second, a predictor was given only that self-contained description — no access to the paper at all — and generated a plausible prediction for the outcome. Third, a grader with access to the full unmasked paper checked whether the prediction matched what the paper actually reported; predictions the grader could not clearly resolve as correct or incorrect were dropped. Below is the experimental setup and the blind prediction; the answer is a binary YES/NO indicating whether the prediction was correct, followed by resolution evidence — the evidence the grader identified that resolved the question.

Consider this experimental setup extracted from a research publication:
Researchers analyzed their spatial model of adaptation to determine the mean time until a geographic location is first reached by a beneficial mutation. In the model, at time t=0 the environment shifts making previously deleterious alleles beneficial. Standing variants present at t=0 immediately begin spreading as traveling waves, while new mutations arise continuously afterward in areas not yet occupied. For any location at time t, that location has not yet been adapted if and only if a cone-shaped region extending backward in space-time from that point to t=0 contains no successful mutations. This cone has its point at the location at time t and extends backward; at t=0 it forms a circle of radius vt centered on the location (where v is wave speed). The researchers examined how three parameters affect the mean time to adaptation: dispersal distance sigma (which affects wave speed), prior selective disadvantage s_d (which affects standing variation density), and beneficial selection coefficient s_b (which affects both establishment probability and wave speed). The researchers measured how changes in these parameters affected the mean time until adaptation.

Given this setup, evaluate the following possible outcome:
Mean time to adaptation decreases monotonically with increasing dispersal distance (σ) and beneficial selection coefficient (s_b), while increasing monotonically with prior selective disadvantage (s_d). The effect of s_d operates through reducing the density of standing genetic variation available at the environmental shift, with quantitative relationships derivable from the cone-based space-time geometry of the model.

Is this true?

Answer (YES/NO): YES